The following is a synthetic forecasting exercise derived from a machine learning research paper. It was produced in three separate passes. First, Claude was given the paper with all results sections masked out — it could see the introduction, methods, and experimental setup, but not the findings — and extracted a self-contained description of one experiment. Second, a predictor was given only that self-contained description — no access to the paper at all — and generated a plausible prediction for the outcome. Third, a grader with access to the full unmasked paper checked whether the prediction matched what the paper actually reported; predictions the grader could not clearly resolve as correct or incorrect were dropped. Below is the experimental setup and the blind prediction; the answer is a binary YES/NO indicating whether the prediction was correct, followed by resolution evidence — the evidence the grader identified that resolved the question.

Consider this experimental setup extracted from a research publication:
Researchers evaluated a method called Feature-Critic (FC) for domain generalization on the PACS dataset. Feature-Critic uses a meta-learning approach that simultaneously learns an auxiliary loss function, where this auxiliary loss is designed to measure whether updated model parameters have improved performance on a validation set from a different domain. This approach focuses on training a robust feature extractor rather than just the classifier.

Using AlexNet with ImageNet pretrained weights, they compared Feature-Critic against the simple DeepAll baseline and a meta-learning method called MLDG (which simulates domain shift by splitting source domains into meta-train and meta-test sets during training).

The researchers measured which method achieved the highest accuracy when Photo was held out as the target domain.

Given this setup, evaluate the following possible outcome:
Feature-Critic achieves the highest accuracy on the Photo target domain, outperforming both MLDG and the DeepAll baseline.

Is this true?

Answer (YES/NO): YES